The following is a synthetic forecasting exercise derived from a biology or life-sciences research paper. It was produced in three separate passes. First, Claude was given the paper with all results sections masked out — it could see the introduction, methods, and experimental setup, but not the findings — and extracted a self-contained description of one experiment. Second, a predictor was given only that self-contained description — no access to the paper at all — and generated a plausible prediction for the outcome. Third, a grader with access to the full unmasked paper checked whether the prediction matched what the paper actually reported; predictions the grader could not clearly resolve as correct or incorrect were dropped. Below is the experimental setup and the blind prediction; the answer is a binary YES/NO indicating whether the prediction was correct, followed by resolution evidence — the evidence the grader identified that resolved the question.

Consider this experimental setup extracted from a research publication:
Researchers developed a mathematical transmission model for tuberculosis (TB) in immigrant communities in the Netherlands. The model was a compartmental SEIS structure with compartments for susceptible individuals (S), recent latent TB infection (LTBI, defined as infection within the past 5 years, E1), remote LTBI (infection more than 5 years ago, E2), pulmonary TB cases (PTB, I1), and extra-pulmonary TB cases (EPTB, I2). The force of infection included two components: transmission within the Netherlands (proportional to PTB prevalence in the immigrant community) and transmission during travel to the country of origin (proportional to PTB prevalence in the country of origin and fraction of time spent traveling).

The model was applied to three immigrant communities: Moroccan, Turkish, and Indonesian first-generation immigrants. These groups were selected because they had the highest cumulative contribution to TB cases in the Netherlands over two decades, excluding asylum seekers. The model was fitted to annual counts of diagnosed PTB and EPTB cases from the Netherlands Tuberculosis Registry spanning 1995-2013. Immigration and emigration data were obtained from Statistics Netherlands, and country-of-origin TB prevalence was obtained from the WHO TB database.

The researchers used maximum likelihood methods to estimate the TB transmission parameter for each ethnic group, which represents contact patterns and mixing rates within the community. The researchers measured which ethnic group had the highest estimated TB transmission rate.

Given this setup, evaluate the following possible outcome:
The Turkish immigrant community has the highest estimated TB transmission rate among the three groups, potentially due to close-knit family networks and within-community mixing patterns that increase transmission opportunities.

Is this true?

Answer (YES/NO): NO